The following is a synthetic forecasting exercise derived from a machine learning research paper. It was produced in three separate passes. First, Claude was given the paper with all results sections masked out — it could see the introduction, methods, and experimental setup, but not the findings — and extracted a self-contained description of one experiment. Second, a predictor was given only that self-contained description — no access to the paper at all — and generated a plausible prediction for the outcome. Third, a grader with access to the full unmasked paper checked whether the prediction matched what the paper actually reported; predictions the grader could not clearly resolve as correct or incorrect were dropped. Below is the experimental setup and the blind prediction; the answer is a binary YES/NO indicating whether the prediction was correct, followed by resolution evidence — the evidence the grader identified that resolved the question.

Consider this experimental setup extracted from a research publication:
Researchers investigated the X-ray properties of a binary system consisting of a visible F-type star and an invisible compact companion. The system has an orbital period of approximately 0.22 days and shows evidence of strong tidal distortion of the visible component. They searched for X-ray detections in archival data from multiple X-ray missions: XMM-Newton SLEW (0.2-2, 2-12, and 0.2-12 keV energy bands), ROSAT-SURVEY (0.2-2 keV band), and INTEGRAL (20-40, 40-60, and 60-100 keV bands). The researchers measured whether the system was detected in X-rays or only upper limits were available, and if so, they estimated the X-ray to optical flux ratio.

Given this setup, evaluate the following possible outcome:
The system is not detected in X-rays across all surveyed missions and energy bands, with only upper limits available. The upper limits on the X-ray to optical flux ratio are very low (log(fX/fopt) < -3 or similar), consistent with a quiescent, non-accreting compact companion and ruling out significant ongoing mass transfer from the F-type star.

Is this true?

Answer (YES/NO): NO